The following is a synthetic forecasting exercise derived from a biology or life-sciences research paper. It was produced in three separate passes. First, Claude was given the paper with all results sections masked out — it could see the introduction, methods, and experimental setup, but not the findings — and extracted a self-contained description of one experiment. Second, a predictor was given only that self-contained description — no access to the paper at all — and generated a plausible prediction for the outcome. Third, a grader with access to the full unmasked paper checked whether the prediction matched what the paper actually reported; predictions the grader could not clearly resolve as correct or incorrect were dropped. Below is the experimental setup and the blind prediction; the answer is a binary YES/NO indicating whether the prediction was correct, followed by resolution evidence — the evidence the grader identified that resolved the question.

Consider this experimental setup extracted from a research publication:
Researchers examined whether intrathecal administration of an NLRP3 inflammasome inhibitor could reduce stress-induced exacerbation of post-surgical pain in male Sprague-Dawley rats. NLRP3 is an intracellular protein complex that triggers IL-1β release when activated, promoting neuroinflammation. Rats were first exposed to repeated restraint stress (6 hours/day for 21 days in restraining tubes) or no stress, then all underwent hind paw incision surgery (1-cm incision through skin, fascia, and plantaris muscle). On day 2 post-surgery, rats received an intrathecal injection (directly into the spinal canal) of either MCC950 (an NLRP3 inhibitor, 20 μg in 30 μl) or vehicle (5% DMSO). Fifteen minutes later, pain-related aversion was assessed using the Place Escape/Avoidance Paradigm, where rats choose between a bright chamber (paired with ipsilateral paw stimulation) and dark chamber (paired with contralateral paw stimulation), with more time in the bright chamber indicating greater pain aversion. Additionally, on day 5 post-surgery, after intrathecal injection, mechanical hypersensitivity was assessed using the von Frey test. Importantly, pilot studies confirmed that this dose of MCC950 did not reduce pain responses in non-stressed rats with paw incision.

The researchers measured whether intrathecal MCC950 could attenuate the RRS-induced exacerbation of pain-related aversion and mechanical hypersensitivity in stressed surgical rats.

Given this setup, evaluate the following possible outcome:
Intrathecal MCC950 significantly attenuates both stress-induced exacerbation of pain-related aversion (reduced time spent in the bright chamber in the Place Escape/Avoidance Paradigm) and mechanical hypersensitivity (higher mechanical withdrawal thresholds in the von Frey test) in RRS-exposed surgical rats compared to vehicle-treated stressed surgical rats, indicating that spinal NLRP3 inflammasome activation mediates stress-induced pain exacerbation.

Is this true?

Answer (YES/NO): NO